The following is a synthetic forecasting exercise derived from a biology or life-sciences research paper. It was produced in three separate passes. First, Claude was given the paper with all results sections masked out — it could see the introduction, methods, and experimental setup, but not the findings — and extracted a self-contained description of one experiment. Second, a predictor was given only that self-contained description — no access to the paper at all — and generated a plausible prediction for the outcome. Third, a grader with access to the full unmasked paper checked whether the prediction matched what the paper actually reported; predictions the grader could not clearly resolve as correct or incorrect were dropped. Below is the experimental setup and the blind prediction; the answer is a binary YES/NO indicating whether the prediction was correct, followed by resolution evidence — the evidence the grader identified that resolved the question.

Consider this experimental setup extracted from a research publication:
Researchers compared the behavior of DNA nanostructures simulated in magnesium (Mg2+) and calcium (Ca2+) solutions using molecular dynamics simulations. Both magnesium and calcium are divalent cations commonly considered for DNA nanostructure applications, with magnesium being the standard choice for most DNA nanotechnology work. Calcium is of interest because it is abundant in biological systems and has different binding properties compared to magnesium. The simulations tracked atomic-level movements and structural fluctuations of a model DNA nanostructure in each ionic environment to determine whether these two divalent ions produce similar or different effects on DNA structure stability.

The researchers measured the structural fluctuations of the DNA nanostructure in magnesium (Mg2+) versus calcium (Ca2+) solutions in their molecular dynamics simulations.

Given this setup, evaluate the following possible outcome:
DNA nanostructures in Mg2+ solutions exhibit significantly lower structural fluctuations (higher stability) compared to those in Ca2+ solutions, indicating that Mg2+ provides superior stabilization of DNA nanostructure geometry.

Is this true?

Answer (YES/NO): NO